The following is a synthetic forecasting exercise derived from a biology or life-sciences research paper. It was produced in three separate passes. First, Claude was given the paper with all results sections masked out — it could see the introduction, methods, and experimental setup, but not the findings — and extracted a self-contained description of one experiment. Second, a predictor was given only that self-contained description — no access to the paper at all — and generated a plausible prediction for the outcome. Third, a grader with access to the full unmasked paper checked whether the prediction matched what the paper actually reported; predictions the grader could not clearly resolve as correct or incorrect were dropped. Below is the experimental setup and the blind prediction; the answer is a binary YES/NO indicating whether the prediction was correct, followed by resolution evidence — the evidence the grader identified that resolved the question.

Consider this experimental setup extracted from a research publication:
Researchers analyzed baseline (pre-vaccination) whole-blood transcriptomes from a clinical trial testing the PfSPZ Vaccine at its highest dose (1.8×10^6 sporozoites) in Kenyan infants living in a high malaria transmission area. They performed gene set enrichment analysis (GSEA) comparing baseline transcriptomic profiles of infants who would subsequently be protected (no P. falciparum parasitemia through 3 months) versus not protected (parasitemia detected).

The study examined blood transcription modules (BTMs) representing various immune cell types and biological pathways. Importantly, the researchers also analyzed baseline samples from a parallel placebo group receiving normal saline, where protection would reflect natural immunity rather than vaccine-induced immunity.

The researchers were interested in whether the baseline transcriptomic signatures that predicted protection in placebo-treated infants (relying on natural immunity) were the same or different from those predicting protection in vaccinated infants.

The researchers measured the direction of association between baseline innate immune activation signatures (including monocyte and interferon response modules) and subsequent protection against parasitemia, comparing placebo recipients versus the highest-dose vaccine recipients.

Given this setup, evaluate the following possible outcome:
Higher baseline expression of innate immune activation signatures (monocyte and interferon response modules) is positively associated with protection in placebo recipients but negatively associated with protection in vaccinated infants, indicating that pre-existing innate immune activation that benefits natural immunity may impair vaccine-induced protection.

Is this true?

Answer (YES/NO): YES